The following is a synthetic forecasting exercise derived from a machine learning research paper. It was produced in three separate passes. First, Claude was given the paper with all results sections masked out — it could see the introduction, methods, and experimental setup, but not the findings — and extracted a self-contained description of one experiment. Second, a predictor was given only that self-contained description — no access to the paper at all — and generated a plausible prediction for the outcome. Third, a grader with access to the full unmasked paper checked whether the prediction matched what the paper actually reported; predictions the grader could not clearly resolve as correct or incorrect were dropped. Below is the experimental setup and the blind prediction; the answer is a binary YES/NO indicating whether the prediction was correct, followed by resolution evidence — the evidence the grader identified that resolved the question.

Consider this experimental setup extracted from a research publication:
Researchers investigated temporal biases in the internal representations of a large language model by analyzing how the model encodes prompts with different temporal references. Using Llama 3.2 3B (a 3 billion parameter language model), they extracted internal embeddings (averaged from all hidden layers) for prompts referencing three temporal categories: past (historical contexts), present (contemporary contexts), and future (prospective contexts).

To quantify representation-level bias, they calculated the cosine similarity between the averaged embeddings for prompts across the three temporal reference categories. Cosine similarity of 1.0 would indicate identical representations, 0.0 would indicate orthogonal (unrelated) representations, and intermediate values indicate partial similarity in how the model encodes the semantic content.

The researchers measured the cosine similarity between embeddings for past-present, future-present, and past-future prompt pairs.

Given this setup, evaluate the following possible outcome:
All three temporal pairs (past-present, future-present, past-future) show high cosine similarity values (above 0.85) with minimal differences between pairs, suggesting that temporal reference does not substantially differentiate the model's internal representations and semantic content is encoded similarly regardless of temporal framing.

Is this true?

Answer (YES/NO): NO